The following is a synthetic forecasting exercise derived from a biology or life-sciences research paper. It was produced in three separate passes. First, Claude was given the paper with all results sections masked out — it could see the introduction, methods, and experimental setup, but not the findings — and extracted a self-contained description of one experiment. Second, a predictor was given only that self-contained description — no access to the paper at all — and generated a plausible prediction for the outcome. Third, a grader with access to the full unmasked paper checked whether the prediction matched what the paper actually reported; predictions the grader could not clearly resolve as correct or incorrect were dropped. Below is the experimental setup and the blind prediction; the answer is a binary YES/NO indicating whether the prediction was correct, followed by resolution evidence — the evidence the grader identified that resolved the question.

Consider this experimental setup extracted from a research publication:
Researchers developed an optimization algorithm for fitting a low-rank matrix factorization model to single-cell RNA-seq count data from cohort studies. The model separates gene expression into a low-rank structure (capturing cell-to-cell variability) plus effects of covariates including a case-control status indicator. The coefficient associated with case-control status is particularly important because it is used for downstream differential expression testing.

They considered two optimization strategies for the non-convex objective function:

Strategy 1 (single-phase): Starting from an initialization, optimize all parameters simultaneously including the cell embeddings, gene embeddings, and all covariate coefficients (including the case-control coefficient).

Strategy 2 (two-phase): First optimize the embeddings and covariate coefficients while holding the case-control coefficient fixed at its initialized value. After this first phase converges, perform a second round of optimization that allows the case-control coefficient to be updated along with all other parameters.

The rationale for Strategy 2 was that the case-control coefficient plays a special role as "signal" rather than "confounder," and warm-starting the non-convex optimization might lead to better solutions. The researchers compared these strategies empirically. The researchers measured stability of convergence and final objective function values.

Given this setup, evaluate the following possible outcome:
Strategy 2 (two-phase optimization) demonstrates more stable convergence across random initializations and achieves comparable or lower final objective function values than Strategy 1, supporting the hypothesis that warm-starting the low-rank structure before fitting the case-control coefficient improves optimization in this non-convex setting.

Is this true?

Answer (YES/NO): YES